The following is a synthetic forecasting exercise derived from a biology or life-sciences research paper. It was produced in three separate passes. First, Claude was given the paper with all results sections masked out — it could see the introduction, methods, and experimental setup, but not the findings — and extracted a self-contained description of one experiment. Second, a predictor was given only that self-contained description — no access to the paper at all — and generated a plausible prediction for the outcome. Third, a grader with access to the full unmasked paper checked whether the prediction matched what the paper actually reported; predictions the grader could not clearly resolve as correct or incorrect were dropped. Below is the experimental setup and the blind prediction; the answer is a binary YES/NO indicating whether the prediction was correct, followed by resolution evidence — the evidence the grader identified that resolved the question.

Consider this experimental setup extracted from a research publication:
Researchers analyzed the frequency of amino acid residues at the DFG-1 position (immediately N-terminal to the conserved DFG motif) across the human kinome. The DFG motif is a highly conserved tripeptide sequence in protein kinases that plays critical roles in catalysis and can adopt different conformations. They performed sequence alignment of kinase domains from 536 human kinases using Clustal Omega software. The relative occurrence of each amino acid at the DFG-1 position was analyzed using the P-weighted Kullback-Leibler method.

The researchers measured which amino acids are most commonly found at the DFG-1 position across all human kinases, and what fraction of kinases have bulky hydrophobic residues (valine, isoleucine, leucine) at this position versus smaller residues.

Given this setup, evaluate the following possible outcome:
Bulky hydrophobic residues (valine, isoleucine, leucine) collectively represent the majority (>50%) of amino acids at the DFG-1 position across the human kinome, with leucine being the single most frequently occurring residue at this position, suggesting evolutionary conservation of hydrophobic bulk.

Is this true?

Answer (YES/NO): NO